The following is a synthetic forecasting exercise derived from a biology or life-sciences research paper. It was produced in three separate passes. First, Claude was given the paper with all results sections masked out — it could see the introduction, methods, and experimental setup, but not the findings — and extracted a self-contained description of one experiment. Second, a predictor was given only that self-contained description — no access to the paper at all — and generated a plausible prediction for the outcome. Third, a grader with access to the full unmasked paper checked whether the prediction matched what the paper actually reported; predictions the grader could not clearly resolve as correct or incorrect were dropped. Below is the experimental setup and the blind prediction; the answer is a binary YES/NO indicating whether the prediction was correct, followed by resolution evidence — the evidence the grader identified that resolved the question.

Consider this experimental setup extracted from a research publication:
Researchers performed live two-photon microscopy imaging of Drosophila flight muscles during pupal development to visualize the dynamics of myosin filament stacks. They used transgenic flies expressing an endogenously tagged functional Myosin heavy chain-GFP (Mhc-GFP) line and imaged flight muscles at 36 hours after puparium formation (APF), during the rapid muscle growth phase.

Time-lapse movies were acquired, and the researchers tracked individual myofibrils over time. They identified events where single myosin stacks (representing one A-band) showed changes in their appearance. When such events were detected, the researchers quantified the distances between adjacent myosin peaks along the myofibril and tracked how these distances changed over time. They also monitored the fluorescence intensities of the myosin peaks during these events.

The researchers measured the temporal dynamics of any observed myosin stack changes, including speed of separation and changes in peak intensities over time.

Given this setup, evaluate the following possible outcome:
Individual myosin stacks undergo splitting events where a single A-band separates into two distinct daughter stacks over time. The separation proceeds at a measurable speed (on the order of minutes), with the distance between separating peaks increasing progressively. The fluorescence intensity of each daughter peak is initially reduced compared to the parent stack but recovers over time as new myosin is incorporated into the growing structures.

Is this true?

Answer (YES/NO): YES